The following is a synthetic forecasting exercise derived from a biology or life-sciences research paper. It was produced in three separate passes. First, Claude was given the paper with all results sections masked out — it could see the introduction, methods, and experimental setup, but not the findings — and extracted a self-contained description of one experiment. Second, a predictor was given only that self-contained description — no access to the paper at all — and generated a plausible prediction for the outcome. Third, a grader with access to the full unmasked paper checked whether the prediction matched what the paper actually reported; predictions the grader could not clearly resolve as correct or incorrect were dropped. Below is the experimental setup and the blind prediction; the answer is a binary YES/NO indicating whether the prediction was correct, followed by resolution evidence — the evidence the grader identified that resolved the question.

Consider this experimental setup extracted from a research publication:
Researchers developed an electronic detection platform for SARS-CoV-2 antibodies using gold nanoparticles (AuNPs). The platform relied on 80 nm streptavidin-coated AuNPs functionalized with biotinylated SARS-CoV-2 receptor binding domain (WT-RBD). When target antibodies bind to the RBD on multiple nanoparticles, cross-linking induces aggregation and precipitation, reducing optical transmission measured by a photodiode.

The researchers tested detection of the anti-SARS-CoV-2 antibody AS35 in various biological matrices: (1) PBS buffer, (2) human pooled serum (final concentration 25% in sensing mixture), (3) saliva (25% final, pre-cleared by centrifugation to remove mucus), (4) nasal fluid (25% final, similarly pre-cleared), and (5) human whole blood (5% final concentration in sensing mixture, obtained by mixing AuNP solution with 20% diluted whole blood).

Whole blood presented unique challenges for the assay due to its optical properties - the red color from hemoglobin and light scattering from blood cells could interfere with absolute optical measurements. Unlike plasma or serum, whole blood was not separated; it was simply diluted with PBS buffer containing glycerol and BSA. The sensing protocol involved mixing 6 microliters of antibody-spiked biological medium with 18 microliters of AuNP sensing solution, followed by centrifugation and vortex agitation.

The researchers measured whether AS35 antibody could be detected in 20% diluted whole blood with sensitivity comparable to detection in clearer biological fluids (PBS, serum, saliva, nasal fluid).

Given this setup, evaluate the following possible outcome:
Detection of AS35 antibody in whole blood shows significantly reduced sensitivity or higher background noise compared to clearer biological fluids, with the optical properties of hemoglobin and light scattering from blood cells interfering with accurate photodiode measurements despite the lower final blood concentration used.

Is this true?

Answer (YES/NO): YES